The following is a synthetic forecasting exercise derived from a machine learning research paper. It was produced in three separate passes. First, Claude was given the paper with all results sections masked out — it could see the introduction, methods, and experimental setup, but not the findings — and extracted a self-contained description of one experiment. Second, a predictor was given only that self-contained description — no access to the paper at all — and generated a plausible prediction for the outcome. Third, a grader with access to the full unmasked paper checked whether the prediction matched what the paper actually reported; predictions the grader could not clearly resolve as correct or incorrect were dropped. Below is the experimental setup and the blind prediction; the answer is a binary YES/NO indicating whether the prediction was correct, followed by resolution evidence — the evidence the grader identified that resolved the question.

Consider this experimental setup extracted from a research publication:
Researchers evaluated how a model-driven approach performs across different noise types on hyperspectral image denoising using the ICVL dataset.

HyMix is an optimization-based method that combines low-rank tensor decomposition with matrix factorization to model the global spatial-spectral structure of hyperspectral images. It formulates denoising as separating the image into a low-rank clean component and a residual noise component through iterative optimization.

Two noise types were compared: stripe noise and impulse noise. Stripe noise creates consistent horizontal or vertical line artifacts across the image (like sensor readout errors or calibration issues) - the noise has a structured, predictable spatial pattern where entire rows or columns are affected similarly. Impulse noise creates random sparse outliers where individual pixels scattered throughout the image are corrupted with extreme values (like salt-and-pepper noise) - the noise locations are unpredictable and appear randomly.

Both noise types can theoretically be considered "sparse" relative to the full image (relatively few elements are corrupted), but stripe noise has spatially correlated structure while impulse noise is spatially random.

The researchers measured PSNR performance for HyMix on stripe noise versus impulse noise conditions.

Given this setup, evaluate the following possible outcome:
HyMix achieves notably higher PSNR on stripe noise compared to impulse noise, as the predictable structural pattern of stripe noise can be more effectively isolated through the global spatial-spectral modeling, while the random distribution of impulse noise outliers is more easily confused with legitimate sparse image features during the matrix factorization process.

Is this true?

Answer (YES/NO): YES